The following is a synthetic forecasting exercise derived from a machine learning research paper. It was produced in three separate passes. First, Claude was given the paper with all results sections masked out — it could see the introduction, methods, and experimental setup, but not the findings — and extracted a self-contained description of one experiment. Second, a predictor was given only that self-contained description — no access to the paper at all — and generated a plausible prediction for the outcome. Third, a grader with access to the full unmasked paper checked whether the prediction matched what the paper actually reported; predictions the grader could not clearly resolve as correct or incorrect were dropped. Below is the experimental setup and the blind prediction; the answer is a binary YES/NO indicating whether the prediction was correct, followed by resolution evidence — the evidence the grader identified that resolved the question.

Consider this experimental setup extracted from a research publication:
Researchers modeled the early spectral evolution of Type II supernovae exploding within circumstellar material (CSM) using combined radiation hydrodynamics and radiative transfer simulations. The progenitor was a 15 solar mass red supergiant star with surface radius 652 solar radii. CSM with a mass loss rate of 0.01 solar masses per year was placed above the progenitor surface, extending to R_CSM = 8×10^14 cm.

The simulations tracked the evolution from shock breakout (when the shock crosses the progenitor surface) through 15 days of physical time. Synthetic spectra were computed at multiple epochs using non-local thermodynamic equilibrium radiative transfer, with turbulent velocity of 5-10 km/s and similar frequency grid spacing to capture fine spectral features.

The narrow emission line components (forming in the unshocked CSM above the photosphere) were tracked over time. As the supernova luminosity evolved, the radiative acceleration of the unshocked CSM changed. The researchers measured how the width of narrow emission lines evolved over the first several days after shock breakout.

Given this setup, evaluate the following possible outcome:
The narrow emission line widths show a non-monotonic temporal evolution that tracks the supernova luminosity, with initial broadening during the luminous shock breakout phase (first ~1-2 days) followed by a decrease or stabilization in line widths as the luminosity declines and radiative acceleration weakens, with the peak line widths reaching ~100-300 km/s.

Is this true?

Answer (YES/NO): NO